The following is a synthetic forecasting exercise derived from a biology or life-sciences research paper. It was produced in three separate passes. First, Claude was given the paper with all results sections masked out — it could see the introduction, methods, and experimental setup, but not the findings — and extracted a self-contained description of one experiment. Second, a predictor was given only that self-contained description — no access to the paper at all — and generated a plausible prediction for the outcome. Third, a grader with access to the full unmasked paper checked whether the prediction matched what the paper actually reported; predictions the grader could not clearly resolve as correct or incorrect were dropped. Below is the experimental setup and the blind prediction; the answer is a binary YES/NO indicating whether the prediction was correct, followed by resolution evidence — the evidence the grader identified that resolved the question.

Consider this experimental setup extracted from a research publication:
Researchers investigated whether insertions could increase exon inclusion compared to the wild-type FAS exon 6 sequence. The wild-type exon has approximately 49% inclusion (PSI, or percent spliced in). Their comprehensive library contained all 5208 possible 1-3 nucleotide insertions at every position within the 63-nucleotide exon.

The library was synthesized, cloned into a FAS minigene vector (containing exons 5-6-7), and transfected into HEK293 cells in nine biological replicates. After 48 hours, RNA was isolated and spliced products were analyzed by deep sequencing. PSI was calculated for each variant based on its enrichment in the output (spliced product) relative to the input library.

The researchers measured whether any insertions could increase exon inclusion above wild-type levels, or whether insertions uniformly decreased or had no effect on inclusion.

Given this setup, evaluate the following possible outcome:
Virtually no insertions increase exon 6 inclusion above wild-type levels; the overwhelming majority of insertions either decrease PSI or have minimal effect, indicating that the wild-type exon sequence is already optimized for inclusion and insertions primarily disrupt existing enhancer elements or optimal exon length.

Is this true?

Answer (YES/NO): NO